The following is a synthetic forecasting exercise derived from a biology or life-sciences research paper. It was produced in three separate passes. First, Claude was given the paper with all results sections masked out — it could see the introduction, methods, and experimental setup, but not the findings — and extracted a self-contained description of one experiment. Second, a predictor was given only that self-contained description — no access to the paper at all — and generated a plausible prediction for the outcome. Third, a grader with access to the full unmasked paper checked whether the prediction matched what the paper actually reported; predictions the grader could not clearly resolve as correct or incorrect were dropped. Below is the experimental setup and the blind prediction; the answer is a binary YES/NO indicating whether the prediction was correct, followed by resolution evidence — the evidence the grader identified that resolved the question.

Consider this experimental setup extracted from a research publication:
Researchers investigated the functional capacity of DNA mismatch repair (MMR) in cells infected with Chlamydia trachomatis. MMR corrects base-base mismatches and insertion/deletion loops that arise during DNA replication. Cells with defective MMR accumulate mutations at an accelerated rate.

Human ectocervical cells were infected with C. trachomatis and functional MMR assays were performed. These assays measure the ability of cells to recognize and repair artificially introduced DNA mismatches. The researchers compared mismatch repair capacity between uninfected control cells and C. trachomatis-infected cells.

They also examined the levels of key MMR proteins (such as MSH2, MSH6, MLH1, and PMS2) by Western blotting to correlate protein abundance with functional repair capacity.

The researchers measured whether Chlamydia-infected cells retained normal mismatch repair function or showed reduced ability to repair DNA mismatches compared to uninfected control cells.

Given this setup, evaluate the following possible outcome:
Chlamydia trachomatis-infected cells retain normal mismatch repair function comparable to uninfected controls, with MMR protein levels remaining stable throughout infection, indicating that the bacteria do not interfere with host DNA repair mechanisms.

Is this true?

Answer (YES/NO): NO